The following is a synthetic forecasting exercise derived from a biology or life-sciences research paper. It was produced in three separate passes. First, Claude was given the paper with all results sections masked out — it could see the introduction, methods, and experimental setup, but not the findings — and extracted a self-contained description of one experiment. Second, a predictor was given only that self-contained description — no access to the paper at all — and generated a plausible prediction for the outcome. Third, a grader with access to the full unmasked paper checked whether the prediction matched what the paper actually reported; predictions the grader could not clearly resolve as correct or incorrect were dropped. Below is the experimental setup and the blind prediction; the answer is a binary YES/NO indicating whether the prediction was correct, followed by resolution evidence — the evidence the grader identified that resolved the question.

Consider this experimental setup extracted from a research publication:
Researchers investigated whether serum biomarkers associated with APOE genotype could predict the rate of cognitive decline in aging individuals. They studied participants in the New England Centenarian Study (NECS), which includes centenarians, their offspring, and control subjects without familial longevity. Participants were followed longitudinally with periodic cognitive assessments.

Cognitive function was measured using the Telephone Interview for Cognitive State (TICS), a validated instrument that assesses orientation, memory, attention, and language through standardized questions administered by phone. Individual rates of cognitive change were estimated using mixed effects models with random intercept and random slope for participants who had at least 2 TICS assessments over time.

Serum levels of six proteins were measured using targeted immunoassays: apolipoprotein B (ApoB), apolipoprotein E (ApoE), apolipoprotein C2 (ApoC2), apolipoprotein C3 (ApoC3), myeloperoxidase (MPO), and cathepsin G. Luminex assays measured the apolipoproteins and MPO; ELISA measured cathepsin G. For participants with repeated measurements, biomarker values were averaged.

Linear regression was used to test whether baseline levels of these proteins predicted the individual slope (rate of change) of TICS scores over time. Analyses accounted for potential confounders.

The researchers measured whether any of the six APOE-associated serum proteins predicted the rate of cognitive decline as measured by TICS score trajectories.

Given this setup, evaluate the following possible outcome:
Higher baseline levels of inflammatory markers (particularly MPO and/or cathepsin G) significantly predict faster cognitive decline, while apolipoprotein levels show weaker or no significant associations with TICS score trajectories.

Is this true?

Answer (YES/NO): YES